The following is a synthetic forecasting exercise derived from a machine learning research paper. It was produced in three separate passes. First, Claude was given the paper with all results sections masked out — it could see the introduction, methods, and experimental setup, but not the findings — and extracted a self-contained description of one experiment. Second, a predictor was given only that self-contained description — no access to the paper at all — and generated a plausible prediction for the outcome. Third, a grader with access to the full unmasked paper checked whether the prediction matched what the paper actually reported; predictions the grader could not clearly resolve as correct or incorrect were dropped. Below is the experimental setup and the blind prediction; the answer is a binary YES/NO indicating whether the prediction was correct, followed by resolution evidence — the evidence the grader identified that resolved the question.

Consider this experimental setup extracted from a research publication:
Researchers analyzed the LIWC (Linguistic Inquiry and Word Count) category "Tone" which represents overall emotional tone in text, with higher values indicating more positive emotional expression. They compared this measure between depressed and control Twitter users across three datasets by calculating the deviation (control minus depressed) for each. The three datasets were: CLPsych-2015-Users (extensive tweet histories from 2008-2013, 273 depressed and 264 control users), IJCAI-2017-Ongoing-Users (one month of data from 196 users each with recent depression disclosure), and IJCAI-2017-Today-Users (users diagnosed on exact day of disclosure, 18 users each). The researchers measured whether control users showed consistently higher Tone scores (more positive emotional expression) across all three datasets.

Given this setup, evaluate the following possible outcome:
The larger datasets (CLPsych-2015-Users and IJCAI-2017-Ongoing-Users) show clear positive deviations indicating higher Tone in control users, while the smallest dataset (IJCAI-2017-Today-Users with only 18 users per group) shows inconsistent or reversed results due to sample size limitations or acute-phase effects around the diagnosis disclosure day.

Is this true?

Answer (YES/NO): NO